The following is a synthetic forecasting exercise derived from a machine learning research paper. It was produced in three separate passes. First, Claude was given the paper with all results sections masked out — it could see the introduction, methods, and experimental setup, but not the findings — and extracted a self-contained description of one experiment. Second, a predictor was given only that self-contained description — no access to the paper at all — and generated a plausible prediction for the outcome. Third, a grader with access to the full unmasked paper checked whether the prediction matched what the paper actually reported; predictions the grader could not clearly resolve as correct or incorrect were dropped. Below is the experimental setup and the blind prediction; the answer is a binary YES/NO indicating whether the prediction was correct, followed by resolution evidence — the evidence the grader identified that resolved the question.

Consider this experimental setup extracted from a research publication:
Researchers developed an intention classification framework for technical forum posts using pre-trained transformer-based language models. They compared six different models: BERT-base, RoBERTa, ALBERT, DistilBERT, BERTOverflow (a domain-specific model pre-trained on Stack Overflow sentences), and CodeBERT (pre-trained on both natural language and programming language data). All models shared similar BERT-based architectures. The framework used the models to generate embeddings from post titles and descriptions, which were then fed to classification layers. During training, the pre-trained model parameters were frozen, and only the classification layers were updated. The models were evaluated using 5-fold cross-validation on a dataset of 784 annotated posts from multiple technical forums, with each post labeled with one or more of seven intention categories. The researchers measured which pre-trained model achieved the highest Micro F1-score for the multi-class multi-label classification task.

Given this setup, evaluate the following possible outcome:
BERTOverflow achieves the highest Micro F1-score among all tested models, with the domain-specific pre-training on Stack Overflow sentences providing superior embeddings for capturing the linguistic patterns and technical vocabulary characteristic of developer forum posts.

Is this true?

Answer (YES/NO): NO